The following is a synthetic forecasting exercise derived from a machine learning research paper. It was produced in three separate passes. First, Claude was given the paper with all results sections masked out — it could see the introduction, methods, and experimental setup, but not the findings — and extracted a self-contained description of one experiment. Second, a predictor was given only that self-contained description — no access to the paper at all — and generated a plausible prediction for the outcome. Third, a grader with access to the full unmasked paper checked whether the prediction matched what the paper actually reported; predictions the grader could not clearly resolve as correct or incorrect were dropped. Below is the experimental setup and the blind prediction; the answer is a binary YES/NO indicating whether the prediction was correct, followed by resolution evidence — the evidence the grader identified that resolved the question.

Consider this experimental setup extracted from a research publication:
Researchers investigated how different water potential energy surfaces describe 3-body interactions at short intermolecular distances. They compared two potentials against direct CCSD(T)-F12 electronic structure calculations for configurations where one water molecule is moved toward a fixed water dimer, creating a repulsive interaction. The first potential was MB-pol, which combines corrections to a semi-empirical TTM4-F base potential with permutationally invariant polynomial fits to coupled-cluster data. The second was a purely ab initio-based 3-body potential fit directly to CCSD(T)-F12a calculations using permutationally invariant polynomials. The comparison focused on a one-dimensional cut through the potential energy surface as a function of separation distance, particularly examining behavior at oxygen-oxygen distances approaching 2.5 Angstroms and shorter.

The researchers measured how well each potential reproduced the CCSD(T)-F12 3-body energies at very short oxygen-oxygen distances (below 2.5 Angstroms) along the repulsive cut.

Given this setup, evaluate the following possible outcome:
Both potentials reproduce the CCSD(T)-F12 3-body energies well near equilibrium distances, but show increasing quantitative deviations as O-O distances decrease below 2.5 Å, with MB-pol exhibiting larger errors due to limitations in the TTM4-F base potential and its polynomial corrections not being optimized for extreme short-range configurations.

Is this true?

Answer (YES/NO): NO